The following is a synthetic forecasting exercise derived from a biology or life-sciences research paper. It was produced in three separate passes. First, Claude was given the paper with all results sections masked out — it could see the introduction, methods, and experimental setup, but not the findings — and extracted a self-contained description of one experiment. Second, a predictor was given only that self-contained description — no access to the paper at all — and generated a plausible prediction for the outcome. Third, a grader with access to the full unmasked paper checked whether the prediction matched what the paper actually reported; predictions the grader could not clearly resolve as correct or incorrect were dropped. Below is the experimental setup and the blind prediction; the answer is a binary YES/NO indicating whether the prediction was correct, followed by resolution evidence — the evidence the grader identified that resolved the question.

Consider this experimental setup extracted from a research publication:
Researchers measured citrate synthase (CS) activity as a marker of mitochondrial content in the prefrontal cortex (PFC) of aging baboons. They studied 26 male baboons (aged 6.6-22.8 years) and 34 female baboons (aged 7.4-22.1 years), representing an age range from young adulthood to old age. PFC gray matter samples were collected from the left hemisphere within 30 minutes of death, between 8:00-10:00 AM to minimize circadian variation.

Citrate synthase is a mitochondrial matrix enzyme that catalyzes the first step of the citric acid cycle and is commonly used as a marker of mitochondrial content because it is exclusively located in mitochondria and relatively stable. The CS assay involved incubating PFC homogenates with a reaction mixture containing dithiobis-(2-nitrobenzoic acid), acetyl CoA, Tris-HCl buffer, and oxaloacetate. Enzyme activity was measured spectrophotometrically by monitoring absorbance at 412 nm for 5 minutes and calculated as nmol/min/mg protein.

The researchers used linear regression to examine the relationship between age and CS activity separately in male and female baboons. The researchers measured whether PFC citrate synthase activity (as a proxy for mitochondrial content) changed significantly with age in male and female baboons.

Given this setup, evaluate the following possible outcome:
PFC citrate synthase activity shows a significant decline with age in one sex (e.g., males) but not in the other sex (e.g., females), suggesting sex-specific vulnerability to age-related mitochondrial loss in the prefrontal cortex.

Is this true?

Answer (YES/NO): NO